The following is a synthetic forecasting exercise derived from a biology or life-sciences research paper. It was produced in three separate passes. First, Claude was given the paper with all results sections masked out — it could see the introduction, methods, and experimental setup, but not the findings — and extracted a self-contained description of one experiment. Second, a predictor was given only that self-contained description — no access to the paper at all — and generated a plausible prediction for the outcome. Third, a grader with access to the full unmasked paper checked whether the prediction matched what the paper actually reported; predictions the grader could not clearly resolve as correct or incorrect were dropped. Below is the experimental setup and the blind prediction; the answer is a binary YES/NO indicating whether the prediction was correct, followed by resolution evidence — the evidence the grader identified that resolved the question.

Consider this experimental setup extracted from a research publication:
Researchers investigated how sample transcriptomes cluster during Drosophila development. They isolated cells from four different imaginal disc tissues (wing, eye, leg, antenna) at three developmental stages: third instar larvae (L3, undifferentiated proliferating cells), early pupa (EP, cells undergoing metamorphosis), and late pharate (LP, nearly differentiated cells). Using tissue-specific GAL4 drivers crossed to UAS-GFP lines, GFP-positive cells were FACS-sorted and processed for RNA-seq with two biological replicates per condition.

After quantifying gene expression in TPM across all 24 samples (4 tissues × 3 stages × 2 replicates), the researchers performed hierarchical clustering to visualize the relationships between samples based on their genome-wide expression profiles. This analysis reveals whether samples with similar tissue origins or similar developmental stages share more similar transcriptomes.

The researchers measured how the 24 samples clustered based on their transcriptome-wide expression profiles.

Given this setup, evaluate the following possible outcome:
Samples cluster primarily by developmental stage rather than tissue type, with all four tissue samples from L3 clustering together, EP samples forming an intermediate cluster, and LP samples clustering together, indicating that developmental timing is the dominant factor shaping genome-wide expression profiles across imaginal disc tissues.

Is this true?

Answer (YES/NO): NO